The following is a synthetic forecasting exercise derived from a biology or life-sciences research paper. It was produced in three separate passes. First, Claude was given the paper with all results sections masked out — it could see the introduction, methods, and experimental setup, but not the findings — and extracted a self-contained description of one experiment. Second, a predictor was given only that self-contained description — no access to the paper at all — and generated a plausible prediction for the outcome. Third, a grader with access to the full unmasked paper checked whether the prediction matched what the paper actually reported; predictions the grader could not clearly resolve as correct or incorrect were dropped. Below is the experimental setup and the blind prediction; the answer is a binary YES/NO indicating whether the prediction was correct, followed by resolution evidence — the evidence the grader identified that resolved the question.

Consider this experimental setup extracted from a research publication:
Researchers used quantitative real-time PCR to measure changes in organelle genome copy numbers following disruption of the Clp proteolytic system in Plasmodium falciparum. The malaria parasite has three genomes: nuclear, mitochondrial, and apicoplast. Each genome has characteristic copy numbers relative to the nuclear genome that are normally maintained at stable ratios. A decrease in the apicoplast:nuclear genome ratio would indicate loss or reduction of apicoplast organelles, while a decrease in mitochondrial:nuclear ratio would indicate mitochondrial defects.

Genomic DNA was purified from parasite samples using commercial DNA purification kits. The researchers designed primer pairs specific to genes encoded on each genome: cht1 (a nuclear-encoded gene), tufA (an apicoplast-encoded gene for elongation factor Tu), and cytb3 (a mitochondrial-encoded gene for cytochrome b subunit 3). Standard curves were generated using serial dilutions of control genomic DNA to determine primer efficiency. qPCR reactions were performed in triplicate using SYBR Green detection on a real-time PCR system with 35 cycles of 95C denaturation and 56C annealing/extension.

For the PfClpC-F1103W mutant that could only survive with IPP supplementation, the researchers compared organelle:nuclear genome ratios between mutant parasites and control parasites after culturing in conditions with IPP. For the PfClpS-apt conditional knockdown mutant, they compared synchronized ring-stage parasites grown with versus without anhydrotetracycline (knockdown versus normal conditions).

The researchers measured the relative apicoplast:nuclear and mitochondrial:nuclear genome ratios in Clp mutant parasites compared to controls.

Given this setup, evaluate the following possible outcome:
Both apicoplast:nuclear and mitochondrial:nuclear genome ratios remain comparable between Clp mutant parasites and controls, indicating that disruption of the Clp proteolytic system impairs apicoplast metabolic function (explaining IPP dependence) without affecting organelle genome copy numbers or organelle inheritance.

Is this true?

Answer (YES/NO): NO